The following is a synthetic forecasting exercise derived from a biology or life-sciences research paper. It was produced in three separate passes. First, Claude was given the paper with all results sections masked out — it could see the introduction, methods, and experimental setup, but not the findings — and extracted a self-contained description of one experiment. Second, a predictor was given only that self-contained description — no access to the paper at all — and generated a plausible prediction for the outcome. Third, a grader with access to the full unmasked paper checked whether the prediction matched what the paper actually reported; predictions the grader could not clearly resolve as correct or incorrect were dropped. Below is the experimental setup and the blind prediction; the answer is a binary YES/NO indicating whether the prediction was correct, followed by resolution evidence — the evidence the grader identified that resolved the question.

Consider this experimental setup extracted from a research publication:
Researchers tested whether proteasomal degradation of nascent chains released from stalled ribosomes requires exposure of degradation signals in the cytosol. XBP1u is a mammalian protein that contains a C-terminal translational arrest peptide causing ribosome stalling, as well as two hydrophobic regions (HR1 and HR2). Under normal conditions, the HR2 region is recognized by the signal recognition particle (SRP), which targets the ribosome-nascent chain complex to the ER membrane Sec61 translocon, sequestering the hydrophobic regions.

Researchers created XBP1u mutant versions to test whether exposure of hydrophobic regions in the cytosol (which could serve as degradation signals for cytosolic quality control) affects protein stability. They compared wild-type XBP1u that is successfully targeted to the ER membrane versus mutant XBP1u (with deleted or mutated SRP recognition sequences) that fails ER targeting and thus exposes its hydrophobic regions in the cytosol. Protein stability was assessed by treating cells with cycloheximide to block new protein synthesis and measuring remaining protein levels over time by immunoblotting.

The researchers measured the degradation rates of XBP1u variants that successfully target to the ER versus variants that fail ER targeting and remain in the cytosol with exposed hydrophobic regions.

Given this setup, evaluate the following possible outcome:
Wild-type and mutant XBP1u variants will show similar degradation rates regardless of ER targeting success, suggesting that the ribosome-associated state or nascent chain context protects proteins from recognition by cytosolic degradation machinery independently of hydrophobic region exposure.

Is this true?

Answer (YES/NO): NO